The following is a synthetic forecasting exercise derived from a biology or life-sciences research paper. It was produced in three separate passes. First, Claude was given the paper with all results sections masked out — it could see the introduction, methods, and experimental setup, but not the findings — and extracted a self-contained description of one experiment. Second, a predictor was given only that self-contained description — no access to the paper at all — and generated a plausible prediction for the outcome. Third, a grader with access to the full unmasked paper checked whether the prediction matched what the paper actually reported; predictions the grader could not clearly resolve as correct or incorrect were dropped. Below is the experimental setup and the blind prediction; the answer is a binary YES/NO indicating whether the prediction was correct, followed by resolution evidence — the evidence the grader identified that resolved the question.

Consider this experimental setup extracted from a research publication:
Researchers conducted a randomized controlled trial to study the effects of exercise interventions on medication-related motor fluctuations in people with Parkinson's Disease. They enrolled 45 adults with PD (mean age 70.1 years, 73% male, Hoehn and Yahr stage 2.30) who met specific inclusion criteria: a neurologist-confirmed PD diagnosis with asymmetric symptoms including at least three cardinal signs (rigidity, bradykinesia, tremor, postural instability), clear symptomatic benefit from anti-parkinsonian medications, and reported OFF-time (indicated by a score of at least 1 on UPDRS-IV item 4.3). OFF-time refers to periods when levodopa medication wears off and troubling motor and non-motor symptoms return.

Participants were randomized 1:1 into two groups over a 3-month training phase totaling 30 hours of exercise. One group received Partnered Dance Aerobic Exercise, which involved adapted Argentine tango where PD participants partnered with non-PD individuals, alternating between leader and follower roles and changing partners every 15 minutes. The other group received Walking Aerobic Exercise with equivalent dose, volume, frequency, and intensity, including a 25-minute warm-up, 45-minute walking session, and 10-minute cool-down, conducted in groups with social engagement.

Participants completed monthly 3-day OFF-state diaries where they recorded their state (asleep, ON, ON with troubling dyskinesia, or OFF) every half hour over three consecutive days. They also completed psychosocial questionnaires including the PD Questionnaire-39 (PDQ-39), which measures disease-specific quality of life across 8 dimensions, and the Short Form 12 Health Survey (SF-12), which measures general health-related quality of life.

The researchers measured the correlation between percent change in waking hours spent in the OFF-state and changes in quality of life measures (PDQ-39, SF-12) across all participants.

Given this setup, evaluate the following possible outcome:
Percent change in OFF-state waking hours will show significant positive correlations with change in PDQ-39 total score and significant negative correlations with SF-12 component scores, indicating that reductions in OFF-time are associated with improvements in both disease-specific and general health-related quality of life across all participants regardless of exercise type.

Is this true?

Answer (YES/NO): NO